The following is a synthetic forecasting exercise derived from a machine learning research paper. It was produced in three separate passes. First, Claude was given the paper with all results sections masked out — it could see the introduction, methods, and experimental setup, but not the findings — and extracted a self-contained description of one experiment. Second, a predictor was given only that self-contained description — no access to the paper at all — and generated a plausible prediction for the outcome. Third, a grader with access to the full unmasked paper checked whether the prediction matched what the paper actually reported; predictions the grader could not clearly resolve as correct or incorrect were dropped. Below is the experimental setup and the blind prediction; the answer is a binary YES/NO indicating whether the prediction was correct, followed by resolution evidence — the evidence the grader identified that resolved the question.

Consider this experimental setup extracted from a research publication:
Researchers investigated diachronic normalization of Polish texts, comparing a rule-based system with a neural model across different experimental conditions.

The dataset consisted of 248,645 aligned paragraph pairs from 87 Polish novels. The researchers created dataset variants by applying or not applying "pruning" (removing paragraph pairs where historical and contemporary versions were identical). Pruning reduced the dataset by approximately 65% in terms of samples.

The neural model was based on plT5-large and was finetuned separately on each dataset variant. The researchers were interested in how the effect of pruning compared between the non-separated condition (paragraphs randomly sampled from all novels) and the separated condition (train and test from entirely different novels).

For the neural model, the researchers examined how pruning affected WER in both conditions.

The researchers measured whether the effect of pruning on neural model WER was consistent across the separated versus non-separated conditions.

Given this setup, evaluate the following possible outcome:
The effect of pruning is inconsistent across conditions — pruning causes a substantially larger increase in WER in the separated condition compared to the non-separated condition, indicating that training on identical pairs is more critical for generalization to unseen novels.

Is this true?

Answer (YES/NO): NO